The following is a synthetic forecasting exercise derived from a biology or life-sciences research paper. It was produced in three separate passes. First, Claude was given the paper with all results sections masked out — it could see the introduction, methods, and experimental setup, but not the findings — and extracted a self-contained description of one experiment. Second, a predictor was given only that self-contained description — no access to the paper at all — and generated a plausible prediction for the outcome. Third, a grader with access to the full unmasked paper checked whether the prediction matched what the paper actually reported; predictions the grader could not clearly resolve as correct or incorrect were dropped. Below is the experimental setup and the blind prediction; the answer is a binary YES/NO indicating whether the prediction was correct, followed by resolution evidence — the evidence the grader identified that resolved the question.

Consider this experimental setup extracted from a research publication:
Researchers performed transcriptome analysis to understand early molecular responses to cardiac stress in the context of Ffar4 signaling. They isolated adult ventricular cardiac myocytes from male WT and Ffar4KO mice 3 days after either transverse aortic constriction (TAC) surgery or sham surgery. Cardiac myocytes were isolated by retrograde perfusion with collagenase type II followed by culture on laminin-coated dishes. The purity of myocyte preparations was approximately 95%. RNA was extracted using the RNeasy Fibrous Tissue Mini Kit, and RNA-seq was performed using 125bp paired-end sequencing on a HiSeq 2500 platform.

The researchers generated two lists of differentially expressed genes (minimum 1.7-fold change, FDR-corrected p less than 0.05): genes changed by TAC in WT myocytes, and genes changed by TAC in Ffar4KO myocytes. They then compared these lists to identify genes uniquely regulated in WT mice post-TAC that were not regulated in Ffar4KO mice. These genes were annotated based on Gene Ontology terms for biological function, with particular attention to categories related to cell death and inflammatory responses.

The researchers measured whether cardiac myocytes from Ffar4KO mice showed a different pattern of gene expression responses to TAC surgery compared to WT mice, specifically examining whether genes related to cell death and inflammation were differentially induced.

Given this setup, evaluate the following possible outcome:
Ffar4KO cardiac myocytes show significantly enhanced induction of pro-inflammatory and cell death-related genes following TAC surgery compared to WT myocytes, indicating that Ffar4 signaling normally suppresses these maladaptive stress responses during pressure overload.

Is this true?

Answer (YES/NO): NO